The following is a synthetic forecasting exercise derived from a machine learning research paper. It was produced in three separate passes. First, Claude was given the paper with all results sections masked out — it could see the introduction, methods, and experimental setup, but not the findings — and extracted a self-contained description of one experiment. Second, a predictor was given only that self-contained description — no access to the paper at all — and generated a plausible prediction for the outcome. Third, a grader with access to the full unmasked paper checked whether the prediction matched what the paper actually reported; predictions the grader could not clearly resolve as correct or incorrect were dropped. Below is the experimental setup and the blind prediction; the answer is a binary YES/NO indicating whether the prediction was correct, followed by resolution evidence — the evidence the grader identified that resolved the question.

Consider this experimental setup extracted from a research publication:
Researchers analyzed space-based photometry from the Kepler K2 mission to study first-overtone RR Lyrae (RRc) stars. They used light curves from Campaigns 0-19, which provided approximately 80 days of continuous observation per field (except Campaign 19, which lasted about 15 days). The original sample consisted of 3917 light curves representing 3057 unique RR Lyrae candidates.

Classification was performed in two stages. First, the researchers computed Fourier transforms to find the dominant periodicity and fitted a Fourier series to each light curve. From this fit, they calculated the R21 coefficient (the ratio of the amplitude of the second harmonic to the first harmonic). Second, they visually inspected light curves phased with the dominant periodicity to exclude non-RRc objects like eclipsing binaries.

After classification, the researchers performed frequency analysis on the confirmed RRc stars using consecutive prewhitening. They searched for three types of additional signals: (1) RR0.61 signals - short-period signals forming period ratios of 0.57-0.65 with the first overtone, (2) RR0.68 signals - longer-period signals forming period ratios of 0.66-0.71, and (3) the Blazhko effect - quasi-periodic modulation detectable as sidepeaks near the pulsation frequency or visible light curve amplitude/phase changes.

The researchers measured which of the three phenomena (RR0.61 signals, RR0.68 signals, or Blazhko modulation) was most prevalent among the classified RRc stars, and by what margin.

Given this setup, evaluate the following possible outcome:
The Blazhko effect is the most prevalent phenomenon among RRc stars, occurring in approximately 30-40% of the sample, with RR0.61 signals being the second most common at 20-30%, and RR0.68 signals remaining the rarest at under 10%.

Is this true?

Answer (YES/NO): NO